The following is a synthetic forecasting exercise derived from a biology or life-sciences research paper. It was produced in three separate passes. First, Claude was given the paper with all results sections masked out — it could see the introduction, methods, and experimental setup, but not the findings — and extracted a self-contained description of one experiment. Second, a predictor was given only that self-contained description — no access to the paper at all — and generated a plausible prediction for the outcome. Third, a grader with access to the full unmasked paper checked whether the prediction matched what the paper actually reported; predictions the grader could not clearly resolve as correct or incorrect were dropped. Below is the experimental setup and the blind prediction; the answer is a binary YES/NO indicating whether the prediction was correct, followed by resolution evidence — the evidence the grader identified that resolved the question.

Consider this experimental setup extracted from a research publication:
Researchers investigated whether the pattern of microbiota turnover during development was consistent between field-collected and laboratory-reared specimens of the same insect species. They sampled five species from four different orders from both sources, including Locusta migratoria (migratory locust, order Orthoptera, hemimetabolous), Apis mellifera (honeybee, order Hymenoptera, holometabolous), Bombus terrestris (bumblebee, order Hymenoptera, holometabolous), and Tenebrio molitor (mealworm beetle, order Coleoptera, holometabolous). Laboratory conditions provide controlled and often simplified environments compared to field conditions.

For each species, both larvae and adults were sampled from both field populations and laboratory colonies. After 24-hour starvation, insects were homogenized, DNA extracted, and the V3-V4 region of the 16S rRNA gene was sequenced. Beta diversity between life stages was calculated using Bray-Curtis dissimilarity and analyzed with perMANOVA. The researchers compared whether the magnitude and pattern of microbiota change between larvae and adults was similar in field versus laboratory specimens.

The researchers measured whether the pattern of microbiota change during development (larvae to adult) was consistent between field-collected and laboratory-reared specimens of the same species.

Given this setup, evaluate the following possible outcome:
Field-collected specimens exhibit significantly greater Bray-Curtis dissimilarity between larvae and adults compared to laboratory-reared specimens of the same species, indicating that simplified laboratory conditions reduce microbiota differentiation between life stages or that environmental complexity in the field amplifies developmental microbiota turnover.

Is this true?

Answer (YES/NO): NO